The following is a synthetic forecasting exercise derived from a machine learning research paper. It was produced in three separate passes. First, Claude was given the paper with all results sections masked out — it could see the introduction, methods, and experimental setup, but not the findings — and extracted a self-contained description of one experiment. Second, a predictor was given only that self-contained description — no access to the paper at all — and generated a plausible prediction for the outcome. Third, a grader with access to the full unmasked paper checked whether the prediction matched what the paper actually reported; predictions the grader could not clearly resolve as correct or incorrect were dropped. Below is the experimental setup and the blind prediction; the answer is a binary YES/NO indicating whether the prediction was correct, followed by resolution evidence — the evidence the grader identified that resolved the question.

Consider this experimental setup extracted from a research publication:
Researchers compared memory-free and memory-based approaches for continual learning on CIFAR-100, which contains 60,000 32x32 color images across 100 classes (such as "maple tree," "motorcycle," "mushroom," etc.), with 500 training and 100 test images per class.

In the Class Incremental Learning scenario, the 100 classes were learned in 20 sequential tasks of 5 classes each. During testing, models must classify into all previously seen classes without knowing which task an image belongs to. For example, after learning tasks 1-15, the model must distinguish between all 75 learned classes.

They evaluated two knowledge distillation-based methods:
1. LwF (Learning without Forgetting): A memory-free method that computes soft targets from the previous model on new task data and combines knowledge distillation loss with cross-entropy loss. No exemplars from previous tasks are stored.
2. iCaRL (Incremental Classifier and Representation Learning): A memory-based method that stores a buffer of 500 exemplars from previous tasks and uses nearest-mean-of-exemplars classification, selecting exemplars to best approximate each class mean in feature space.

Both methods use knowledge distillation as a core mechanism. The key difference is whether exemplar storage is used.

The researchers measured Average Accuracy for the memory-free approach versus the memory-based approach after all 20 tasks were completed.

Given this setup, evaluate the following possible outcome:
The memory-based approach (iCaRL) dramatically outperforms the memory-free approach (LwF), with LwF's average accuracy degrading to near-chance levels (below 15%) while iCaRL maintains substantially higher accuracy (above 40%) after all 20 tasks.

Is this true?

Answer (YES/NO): NO